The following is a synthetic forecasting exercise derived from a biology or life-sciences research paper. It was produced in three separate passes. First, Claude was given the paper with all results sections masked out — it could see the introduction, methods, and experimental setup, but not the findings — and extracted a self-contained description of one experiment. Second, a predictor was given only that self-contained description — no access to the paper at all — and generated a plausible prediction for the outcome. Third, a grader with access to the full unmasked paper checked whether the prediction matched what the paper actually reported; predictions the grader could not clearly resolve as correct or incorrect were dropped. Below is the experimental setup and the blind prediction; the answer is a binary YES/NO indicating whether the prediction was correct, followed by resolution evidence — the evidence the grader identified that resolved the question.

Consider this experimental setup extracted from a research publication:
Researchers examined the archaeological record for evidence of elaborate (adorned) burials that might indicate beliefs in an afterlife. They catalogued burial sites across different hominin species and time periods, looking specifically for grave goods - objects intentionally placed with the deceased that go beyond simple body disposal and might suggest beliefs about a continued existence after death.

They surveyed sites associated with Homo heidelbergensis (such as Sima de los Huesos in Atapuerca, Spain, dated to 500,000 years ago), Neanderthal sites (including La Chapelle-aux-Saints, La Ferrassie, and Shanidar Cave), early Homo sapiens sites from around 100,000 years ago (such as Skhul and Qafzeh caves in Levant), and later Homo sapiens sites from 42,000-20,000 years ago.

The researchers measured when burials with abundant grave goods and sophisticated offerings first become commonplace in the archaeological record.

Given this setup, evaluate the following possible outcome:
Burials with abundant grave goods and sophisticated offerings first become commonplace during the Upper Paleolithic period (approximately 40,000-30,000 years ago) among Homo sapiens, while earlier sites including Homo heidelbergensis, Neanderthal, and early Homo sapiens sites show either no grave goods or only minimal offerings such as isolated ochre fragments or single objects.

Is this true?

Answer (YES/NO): YES